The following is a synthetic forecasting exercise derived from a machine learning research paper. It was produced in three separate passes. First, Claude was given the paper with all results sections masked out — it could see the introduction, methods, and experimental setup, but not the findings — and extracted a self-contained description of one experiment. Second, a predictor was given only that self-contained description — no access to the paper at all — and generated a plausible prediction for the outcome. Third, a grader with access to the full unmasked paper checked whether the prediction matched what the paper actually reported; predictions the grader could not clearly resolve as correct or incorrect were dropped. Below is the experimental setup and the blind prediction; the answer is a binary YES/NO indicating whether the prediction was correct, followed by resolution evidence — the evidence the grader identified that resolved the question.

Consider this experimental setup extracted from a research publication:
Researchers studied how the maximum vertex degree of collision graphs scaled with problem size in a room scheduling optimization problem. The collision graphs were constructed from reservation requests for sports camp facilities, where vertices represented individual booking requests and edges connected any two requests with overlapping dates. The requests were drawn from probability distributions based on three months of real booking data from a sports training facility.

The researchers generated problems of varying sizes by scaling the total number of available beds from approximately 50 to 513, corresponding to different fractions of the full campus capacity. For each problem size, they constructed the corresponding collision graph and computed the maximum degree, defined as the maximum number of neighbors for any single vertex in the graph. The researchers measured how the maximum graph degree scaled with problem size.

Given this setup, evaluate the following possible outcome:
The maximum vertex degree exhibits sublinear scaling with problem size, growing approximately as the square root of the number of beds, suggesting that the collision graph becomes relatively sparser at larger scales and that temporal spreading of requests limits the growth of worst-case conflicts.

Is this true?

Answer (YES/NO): NO